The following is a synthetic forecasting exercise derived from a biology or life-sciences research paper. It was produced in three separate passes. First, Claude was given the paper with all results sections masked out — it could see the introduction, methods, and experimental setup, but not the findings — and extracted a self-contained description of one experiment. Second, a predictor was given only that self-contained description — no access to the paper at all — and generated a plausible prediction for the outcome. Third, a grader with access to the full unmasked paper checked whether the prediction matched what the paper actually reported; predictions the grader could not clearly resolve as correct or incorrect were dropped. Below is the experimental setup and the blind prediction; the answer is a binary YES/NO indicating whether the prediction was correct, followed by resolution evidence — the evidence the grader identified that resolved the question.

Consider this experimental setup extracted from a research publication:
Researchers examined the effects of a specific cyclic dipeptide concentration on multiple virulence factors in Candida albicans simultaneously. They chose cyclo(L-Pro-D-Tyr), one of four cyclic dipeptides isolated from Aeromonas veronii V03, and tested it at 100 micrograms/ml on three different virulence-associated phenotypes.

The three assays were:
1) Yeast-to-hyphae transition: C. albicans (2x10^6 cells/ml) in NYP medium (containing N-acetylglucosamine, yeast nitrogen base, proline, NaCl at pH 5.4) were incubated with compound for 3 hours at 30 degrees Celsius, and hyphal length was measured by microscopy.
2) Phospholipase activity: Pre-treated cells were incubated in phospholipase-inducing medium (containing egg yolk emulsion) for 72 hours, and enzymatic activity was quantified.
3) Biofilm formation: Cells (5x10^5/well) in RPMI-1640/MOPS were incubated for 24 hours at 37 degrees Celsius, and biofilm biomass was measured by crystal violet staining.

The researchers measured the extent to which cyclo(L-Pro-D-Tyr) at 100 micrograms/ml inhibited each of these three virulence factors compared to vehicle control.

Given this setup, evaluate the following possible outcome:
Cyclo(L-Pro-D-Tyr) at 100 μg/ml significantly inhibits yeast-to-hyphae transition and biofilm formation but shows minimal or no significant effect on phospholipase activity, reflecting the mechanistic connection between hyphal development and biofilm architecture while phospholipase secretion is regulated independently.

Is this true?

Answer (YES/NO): NO